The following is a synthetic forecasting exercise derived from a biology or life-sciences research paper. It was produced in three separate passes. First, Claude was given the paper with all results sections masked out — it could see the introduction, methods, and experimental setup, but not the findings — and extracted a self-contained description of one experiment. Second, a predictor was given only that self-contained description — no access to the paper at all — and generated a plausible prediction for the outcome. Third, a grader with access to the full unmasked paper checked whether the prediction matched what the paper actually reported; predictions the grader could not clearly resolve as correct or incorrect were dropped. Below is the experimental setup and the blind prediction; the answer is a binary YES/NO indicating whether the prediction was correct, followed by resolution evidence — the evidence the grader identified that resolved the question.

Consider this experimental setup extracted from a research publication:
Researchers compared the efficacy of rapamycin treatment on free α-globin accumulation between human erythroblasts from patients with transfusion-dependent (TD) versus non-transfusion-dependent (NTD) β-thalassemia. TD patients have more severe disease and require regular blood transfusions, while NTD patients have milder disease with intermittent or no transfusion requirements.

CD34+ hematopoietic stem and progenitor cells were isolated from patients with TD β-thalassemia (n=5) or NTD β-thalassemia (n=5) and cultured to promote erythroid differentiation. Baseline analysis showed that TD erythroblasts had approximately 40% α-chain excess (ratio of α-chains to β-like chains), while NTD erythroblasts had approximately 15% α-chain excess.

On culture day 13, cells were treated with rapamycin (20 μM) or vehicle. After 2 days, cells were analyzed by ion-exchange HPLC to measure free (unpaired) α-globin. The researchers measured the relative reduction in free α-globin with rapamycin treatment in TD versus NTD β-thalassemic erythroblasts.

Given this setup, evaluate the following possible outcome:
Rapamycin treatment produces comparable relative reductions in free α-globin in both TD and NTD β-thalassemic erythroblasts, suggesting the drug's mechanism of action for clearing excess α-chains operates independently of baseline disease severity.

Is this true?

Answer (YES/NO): NO